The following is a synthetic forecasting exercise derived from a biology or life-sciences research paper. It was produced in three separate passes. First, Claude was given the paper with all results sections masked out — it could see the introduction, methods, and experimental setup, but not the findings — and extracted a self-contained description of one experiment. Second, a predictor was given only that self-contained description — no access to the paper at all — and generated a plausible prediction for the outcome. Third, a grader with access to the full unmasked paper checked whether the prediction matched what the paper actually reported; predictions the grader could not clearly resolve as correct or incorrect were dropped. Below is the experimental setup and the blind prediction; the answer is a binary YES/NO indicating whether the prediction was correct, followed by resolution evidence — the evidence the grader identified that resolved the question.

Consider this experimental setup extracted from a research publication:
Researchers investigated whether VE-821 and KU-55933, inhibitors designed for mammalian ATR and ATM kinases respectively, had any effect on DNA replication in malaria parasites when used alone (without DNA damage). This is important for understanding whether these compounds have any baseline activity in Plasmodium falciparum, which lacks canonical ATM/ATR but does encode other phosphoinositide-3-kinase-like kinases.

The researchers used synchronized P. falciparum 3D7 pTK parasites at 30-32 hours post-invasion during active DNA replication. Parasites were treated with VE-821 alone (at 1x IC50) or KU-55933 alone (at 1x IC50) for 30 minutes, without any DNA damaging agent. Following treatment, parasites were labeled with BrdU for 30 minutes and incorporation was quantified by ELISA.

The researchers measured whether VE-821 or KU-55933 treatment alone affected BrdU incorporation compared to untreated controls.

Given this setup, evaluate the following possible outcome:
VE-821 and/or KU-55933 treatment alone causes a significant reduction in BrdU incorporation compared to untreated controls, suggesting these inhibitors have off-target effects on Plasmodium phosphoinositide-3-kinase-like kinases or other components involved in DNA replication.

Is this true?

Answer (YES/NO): NO